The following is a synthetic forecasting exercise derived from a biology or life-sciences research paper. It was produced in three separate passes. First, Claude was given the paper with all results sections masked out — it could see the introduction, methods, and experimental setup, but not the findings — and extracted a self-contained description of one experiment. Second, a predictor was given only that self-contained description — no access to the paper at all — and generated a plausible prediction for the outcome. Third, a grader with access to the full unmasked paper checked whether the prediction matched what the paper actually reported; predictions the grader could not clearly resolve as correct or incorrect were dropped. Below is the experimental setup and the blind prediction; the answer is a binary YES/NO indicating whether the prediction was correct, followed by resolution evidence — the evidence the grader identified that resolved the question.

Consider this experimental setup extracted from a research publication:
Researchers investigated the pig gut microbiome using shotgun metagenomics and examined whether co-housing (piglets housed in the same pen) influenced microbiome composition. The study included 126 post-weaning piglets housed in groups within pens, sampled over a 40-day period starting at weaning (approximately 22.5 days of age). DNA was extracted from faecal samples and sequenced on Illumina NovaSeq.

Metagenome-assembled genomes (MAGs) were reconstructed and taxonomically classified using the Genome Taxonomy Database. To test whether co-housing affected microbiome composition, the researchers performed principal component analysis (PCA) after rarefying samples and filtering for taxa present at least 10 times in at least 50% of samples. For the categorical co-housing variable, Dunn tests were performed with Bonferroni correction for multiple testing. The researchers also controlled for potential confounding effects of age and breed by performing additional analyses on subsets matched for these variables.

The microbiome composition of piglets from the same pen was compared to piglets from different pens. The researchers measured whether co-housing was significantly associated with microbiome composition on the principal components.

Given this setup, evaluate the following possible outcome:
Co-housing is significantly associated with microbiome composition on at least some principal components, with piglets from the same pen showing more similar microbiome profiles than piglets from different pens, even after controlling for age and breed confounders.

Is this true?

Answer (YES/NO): NO